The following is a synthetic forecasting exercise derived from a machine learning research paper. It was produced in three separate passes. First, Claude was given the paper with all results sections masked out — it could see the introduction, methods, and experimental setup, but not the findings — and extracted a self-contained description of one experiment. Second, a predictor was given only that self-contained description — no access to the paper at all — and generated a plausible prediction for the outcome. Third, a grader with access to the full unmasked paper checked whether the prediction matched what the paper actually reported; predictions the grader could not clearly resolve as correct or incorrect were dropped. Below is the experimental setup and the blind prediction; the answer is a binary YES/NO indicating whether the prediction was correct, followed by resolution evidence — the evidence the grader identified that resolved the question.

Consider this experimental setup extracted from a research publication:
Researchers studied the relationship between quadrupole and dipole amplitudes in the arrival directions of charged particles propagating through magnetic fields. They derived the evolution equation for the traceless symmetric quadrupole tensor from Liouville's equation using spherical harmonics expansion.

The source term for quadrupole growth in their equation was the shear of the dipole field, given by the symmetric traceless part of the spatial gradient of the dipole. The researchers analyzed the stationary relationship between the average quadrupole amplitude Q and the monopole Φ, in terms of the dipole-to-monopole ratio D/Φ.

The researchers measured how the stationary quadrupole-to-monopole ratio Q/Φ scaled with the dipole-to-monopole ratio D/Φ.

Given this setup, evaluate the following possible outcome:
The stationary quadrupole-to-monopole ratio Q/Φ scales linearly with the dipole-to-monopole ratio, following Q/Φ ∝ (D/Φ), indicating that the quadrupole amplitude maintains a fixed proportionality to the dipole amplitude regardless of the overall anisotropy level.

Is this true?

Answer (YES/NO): NO